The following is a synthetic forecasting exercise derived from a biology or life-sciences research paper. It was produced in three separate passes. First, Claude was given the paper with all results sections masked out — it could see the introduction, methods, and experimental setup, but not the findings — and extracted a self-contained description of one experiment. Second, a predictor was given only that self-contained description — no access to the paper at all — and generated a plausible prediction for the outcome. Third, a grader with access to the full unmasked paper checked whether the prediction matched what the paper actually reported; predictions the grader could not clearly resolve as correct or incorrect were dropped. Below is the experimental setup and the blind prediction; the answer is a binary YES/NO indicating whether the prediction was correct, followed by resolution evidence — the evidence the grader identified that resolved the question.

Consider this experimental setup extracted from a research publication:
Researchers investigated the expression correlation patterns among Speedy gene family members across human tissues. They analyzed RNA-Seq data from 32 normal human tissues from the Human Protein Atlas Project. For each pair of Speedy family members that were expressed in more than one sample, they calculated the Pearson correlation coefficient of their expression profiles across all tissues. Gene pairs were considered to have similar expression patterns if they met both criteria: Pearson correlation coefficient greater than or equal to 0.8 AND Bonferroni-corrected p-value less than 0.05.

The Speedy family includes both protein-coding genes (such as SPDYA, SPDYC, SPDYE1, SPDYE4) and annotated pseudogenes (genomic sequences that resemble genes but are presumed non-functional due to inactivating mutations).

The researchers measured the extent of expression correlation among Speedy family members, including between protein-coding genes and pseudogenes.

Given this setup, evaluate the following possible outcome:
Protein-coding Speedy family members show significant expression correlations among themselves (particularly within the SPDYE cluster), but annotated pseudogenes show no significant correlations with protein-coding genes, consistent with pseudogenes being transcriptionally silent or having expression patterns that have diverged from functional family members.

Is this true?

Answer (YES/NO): NO